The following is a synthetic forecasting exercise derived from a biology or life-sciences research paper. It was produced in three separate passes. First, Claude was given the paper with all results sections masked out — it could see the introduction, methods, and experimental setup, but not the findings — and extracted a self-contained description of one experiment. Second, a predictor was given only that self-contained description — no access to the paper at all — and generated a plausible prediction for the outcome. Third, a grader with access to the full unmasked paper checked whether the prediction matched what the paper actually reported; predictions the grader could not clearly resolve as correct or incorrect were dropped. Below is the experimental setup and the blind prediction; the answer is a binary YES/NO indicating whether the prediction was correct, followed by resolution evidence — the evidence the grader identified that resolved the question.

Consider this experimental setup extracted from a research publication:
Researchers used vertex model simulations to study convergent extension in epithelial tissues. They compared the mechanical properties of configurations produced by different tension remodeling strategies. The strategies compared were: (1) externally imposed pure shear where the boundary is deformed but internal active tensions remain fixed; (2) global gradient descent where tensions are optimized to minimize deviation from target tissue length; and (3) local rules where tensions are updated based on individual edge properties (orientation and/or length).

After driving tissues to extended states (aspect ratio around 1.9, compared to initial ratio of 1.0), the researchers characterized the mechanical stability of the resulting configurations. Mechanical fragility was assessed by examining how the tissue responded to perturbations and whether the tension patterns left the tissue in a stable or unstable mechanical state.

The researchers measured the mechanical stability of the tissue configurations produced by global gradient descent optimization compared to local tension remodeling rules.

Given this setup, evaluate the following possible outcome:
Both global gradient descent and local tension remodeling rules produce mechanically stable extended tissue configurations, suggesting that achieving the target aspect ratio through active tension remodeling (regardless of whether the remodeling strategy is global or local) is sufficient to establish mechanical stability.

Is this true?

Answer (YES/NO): NO